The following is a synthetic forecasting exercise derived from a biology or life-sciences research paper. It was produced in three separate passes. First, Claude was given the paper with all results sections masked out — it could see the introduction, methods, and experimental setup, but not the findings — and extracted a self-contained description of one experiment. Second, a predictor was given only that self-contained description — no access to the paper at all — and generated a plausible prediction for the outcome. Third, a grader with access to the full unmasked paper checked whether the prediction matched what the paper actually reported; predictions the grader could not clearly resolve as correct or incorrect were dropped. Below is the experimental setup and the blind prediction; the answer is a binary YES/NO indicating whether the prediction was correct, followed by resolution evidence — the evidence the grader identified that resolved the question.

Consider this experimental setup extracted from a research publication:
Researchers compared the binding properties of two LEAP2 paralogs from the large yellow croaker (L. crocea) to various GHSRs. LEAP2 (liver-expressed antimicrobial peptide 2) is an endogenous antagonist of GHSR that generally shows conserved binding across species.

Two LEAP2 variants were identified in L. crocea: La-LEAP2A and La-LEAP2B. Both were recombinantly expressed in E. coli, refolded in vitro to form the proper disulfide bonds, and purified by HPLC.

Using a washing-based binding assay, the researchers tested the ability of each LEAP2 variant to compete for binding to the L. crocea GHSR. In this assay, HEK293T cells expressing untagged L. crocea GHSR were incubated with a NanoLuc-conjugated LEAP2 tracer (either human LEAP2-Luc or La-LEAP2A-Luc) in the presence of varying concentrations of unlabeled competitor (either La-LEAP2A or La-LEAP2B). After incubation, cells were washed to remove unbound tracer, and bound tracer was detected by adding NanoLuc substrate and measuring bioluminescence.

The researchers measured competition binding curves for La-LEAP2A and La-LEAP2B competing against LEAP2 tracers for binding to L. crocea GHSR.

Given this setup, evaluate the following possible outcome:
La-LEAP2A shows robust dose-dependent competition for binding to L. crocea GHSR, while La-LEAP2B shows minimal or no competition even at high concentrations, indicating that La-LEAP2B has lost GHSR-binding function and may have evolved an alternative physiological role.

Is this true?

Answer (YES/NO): YES